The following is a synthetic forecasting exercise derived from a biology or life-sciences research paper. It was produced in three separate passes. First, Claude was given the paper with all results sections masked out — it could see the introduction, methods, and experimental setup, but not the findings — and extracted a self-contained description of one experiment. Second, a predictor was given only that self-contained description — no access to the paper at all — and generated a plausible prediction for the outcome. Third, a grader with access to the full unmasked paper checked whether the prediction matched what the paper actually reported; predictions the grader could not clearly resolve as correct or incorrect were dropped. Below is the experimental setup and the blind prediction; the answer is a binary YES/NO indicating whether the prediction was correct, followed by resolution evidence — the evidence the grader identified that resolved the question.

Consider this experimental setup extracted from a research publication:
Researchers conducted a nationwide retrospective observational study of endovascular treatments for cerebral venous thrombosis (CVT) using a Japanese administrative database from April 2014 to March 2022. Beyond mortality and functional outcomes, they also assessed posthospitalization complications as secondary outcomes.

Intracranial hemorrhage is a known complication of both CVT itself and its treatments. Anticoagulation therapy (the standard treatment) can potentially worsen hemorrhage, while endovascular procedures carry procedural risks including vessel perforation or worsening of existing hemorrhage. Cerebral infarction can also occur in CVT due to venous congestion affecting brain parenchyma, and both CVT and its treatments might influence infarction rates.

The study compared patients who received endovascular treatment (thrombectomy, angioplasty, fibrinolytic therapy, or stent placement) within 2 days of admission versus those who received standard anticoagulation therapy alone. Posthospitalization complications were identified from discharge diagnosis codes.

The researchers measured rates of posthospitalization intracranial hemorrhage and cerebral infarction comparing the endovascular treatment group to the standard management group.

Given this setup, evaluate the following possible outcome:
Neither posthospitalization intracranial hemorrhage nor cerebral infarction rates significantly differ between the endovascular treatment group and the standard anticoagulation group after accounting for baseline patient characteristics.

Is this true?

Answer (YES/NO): YES